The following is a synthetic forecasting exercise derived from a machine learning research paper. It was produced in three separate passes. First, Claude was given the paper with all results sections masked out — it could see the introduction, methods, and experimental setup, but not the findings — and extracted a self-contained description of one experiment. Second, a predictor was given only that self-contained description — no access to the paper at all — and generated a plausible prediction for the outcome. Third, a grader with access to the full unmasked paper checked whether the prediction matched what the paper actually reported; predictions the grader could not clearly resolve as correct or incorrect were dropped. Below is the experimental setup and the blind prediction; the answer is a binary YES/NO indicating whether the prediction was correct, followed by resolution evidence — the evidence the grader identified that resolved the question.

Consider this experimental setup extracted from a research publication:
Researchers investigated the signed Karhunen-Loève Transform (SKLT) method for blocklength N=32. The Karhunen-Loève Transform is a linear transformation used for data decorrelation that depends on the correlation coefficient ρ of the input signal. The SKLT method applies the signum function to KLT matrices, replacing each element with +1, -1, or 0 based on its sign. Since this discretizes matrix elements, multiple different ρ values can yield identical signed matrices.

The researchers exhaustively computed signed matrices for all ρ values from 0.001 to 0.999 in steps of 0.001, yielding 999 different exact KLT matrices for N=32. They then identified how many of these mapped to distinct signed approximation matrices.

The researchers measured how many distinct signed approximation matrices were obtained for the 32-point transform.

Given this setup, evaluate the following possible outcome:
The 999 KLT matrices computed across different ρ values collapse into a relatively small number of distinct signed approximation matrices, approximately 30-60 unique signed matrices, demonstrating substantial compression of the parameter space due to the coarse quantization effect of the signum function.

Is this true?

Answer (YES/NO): YES